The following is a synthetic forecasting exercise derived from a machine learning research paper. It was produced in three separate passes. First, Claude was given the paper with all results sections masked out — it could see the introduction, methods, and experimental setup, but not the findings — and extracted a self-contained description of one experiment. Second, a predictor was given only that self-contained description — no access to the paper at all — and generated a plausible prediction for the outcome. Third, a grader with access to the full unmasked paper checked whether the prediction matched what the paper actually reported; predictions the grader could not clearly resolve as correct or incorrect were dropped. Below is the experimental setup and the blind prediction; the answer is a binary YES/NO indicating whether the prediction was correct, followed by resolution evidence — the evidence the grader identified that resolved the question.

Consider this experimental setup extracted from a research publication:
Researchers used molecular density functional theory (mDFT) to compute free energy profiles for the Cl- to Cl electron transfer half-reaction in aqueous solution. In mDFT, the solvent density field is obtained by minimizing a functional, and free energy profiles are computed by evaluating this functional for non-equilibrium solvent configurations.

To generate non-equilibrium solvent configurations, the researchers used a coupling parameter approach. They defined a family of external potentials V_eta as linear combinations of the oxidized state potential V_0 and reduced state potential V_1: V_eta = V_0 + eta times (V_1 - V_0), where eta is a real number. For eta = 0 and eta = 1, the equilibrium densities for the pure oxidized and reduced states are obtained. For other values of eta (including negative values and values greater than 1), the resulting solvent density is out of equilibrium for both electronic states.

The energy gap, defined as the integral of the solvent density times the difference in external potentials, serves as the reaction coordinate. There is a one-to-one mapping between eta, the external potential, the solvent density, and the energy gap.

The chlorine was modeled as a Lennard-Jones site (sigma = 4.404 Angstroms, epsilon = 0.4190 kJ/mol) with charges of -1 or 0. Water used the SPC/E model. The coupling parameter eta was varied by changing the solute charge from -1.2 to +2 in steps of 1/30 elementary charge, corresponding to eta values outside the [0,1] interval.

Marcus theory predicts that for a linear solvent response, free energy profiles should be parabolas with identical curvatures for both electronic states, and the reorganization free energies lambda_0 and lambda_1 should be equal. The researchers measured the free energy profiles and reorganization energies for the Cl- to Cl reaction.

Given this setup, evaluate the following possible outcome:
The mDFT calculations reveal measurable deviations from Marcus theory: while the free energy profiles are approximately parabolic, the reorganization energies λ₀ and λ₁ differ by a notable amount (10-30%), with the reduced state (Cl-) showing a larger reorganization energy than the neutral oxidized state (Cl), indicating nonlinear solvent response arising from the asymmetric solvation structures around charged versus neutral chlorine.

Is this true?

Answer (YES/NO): NO